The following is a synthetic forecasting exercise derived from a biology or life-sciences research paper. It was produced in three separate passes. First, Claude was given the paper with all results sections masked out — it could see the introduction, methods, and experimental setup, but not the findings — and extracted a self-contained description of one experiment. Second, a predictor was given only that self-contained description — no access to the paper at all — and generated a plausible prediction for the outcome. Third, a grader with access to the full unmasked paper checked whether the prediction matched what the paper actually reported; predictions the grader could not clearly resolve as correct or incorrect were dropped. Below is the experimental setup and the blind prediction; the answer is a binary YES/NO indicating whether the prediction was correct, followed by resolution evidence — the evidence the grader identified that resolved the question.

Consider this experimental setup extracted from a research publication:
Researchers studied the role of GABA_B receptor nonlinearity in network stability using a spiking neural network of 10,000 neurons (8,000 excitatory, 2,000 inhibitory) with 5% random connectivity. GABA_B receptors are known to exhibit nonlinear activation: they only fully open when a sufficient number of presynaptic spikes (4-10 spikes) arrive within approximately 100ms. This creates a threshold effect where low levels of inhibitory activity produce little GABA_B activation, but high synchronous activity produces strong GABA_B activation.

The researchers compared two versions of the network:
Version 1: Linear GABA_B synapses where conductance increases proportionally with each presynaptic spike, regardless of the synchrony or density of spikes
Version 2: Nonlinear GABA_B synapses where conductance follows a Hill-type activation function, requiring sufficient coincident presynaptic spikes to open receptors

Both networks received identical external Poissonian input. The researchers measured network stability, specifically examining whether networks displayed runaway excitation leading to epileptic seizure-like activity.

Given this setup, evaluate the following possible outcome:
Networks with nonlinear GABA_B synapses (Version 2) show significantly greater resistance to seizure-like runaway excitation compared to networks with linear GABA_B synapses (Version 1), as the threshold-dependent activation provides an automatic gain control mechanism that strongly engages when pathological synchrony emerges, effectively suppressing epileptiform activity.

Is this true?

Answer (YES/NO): YES